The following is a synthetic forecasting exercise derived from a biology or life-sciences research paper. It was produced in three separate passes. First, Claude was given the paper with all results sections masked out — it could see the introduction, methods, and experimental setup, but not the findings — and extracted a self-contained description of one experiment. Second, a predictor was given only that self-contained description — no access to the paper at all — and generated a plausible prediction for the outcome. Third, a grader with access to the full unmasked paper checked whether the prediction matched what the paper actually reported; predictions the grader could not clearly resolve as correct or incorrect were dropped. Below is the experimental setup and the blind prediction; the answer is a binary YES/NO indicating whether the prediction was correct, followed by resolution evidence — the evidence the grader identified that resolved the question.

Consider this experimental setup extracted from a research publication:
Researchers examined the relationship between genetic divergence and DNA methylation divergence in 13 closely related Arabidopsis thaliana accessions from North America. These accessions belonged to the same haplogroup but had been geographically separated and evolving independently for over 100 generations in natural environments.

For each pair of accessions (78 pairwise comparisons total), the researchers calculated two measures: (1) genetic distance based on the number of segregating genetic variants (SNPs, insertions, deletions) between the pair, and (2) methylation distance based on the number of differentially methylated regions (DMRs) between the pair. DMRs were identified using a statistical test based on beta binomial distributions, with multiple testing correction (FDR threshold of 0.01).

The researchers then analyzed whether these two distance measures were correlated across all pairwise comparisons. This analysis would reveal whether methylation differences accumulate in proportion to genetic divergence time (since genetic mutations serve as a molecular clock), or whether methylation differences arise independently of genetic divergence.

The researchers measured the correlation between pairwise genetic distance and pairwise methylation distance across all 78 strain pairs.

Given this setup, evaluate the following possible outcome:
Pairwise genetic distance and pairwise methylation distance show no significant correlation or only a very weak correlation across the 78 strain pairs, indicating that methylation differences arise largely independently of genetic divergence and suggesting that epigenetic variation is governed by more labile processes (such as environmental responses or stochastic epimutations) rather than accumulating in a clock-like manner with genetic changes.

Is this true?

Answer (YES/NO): NO